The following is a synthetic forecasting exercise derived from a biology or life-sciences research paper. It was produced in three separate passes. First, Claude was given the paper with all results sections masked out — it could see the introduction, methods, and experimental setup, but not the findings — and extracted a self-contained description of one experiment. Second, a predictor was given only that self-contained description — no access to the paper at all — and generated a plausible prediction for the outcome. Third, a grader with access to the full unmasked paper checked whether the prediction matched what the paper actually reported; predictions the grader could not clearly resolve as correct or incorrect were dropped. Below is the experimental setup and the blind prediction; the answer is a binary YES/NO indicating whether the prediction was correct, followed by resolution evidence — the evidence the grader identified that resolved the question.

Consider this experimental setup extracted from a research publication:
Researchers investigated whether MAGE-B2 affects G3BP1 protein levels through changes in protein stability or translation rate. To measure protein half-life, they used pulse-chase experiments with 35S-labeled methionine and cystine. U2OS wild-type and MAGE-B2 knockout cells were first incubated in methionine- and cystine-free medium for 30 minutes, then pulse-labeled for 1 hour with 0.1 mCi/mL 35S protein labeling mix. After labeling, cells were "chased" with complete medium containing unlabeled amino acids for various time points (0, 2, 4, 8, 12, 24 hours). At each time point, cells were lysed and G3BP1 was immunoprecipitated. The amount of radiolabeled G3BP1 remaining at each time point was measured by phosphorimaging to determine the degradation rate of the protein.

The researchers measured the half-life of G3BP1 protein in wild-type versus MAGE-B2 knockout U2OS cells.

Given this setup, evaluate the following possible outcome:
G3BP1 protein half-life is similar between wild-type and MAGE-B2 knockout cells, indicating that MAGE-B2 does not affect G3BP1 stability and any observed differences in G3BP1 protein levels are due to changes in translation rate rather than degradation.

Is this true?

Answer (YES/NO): YES